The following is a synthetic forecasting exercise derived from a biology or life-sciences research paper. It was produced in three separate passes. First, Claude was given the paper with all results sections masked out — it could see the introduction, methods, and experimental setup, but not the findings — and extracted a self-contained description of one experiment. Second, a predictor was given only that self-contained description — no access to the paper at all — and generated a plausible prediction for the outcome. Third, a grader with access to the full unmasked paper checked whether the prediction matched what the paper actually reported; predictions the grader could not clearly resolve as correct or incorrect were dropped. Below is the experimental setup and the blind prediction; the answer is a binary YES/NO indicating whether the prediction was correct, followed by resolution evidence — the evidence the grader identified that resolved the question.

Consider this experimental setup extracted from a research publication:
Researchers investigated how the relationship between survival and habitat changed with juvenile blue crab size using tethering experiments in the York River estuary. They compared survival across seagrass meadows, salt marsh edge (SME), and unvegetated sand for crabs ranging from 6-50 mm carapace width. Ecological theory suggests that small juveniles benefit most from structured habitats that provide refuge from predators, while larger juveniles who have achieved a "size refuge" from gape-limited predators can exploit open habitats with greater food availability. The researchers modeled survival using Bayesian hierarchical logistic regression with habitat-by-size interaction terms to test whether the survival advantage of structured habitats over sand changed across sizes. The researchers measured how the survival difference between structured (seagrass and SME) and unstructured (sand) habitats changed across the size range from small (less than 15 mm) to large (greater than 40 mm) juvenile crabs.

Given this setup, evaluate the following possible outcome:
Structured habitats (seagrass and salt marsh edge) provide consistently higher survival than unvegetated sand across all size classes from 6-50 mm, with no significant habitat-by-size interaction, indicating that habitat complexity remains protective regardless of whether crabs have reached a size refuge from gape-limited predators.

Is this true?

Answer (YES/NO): NO